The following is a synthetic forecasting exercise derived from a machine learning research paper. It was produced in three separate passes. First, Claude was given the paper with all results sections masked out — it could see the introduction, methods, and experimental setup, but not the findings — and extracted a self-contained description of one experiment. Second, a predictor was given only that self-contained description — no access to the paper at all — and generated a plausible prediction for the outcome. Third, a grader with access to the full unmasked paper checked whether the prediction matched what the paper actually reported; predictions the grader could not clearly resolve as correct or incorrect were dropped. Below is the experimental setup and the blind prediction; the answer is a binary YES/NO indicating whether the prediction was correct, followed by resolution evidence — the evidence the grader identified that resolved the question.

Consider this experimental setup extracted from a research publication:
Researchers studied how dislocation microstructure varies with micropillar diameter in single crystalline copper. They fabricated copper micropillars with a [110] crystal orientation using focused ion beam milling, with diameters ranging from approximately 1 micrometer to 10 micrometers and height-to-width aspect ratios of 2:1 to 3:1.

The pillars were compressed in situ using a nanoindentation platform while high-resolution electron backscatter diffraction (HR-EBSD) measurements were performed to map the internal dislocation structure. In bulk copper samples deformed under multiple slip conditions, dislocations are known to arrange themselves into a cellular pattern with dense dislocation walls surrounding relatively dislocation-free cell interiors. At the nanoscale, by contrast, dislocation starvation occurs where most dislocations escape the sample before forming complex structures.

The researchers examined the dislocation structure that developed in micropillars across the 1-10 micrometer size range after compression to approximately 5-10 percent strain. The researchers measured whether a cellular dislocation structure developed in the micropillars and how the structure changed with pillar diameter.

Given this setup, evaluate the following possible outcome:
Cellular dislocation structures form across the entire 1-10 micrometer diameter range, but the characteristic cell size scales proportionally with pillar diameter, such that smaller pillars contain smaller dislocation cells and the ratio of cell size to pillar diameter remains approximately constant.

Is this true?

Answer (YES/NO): NO